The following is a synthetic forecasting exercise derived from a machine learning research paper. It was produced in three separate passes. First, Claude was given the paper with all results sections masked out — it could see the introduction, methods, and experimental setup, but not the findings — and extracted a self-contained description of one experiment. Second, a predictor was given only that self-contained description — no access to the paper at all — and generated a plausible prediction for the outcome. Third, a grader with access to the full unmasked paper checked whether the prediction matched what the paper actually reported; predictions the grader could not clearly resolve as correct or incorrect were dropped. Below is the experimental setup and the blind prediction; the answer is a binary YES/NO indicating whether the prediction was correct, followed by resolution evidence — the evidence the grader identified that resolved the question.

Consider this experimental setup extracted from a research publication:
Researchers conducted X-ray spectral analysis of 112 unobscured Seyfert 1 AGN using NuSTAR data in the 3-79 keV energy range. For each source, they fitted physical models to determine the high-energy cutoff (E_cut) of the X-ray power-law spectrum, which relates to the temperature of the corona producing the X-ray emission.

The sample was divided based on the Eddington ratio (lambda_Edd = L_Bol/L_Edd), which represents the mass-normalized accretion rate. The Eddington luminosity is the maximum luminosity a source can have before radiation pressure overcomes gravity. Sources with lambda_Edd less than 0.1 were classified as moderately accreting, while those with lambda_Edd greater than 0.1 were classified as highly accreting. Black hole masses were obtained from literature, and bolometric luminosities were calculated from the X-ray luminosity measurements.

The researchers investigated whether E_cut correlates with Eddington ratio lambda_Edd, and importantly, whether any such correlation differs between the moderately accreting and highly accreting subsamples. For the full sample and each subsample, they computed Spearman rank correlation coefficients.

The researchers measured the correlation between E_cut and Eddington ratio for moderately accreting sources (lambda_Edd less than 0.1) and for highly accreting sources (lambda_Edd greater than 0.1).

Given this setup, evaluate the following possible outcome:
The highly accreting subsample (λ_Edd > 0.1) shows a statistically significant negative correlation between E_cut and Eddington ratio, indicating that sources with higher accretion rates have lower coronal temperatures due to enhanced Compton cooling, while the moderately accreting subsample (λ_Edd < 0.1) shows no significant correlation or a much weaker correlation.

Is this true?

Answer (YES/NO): NO